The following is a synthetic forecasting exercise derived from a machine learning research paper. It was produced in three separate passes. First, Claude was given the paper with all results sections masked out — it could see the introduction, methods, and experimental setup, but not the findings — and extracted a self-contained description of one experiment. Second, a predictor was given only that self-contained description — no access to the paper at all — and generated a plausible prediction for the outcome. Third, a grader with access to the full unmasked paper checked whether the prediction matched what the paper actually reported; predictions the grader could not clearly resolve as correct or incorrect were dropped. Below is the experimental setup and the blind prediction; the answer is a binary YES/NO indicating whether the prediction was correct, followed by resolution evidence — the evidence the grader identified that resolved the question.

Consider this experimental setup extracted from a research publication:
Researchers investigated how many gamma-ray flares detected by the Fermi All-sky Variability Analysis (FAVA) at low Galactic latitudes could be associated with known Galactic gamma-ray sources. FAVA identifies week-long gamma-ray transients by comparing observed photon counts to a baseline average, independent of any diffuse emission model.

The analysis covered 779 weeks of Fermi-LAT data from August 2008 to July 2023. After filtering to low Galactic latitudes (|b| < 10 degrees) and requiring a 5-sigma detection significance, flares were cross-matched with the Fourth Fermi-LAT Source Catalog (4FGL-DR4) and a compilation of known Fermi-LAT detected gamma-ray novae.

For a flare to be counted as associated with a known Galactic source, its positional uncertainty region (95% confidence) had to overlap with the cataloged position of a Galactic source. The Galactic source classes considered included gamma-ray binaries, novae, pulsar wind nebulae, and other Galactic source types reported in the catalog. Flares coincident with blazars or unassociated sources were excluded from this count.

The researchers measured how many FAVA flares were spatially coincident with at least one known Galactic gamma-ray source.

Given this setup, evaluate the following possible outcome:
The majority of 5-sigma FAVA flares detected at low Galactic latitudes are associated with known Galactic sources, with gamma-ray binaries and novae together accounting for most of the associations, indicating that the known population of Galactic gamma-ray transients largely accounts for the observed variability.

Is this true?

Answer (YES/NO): NO